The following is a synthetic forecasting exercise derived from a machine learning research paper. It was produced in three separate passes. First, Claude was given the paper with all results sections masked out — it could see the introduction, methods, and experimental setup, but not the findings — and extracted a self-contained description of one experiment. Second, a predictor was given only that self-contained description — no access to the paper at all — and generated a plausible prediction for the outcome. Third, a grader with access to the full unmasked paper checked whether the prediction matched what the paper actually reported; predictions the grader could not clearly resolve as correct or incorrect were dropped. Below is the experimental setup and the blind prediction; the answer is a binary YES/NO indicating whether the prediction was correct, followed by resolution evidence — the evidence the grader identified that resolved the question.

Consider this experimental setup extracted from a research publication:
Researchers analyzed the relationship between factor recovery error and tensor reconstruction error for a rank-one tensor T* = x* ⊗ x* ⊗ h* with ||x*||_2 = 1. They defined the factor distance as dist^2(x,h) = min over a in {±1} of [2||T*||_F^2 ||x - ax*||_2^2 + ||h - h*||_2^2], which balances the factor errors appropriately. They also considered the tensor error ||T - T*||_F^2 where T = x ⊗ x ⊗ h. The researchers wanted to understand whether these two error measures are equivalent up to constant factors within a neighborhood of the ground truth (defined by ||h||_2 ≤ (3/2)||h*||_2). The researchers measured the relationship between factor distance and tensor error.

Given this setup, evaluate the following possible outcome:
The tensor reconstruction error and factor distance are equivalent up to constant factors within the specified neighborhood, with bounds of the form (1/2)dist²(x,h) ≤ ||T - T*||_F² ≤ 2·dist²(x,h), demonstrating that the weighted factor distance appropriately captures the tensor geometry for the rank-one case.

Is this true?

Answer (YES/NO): NO